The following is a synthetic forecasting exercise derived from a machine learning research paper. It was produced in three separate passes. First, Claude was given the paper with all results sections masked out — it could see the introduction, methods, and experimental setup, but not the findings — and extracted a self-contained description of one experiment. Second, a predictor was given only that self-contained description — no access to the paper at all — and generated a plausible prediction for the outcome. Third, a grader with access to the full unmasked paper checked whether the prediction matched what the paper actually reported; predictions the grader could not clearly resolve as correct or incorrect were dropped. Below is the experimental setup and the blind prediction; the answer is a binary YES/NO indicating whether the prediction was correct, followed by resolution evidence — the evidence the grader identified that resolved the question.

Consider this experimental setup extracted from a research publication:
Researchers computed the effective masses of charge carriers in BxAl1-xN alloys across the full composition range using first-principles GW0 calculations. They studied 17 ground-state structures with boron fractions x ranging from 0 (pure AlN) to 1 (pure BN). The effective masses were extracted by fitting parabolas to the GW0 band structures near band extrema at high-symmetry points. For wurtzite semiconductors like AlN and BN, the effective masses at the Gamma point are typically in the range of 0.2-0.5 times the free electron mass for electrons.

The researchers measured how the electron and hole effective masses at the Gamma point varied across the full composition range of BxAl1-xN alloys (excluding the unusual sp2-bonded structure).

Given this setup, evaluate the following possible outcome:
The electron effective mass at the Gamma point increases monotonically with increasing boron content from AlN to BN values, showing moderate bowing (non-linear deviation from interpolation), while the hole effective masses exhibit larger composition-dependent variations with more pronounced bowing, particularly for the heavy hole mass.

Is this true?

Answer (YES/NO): NO